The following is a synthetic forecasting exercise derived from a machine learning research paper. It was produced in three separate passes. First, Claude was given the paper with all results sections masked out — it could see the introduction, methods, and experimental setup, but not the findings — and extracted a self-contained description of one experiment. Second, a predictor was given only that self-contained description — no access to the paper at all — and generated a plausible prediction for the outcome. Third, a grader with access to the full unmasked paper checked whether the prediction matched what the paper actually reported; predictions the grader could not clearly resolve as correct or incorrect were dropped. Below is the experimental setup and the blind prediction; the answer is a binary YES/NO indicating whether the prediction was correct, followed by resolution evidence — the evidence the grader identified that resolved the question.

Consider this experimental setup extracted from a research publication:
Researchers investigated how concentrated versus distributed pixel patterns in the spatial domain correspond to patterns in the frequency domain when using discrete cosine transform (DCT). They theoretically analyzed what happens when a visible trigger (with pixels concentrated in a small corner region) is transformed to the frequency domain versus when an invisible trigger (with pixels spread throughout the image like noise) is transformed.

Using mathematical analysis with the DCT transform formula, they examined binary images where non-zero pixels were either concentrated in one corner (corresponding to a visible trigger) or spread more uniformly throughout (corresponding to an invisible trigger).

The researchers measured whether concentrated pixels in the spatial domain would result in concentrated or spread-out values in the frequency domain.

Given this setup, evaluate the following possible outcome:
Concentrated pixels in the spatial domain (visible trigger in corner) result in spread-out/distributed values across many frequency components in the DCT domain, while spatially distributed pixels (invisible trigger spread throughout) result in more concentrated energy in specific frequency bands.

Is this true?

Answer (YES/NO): YES